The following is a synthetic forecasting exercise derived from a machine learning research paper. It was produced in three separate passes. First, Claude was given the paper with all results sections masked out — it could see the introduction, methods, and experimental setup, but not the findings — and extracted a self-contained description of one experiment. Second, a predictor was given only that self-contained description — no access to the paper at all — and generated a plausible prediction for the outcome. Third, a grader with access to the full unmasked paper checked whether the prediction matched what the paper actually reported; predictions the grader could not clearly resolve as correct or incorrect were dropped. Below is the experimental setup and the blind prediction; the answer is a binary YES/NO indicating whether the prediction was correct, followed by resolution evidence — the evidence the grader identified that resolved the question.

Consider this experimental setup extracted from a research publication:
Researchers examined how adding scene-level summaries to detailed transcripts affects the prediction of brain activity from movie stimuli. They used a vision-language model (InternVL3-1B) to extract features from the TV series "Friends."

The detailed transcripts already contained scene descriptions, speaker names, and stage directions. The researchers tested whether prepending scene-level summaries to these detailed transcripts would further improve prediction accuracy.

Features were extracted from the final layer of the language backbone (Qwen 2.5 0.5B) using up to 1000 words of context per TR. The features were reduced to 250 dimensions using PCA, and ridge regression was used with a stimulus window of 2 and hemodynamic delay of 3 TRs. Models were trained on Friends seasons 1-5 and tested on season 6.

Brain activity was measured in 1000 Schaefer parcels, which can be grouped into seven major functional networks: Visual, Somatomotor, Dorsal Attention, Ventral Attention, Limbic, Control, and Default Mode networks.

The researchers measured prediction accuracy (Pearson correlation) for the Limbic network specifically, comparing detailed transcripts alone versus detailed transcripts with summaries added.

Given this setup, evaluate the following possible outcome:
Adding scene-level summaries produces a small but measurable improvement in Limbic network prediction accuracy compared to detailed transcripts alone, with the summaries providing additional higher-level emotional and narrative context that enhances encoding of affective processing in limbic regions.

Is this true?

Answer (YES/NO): NO